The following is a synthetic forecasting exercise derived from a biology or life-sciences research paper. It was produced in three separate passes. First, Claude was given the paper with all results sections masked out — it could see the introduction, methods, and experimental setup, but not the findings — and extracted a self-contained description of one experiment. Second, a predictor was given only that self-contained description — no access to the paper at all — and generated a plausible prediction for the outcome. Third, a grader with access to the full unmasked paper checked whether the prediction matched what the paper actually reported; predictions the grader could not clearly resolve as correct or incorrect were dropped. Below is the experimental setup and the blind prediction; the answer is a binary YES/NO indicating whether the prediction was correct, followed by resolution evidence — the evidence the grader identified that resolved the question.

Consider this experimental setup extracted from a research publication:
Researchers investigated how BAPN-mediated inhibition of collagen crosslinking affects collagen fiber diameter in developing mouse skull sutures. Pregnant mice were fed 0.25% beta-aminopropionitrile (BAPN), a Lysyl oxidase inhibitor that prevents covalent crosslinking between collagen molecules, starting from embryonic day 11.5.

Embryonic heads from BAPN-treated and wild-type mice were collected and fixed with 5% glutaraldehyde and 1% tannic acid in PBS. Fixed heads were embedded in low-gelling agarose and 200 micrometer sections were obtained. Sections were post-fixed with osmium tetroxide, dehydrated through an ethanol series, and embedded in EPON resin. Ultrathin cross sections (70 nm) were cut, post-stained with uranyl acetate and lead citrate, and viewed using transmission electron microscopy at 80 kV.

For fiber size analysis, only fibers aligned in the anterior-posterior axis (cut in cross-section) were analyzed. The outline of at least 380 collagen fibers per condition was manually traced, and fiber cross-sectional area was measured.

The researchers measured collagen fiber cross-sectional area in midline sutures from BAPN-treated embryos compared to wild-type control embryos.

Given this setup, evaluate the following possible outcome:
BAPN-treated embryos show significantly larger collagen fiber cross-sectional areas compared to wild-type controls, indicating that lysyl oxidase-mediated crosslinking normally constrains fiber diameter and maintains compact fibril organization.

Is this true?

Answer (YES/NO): YES